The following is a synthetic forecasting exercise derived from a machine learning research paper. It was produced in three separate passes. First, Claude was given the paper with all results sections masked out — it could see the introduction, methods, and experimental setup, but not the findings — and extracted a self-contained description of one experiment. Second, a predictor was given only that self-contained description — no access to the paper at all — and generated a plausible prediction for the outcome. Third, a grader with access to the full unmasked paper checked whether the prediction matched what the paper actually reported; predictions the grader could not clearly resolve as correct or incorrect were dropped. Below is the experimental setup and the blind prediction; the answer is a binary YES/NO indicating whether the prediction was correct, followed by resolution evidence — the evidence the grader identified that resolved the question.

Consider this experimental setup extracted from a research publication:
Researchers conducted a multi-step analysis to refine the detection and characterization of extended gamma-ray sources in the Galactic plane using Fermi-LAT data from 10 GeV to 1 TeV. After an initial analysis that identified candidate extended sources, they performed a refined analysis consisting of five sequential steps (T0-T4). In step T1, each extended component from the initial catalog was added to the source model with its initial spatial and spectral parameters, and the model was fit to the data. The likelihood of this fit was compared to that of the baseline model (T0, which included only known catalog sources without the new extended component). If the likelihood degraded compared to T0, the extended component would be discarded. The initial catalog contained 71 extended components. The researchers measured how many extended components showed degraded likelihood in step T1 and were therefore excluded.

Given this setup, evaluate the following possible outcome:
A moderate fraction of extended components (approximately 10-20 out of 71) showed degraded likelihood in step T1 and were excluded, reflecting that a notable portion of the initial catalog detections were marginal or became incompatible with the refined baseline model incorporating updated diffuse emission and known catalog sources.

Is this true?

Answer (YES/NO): NO